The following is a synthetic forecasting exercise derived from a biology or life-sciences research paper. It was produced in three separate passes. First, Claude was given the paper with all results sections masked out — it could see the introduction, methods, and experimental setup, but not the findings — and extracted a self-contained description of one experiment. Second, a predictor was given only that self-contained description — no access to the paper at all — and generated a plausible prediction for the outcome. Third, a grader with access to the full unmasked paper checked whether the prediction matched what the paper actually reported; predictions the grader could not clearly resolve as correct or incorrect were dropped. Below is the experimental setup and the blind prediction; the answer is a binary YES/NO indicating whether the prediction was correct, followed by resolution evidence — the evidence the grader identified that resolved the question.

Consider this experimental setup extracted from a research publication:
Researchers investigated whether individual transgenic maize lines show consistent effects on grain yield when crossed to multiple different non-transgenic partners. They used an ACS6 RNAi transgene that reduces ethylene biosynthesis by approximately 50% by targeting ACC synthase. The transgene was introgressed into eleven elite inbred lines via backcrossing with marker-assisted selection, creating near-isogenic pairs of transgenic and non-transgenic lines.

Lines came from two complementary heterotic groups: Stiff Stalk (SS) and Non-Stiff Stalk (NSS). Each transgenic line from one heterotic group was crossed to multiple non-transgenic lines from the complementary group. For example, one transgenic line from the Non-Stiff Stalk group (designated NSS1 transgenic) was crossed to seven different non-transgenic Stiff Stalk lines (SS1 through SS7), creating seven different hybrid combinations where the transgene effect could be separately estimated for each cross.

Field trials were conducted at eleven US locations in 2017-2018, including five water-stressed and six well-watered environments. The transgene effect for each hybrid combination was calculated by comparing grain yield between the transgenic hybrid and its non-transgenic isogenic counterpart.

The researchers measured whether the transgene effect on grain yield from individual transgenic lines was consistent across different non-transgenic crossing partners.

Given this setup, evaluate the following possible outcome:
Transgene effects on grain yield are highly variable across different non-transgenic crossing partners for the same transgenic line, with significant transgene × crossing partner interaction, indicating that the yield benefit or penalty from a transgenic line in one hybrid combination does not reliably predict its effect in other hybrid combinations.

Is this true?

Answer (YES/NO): YES